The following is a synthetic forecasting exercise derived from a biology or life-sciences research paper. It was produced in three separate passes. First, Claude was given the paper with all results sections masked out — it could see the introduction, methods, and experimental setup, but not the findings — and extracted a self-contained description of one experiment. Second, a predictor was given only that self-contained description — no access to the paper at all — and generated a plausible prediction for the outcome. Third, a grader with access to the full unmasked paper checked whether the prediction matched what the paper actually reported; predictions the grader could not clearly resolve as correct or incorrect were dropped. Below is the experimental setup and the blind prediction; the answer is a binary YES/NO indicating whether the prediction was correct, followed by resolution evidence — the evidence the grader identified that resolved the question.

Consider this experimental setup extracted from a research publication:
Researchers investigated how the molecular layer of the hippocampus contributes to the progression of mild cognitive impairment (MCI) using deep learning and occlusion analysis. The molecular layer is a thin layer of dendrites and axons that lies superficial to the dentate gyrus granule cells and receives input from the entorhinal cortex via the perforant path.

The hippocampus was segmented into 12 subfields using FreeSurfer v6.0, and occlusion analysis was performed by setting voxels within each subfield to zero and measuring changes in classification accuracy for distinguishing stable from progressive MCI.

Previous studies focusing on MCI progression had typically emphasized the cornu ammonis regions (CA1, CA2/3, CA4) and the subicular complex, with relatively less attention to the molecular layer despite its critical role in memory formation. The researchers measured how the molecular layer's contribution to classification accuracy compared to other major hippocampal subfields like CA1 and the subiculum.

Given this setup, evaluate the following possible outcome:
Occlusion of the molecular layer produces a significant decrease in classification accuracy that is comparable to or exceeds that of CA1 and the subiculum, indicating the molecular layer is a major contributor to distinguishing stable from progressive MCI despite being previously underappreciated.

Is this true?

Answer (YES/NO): YES